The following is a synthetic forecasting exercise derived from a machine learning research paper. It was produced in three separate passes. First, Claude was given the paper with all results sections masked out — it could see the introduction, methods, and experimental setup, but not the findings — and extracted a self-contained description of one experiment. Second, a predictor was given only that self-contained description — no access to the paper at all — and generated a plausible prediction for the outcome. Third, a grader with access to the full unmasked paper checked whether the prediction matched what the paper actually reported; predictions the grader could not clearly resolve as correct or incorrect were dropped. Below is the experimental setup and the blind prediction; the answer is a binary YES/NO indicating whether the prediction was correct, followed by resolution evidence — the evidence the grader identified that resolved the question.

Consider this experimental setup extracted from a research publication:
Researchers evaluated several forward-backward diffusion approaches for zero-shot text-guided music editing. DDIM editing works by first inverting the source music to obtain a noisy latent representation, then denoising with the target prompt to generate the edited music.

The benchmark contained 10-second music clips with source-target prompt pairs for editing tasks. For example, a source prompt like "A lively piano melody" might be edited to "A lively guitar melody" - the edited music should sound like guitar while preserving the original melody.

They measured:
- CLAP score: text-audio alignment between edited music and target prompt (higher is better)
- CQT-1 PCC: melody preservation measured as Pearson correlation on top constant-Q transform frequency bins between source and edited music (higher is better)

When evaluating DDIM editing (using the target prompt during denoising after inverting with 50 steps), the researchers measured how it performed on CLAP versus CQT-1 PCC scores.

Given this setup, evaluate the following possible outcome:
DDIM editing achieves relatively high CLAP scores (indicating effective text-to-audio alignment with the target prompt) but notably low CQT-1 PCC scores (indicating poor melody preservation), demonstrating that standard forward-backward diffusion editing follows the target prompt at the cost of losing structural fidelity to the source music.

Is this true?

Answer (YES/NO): YES